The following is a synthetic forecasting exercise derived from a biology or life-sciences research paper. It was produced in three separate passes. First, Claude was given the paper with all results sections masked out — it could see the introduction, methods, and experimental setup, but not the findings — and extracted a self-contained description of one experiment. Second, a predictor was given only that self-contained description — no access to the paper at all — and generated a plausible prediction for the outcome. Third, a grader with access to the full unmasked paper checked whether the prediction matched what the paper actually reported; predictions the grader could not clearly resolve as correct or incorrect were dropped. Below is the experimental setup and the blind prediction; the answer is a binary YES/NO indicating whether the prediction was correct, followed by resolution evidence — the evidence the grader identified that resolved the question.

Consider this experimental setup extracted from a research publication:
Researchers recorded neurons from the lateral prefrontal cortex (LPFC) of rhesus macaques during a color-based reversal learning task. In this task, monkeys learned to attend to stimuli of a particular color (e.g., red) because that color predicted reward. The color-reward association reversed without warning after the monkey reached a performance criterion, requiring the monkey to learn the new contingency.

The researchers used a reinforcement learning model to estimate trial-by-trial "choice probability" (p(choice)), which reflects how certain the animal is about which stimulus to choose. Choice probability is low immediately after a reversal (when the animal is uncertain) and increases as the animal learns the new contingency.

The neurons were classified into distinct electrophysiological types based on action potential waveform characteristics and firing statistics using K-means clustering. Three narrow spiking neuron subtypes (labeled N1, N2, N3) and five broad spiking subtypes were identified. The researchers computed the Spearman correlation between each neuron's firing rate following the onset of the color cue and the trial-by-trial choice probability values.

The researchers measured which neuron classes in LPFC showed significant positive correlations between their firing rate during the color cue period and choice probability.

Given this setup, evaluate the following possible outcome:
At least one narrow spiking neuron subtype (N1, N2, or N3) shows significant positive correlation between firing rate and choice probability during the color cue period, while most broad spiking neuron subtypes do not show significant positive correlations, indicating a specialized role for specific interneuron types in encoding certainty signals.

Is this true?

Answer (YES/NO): YES